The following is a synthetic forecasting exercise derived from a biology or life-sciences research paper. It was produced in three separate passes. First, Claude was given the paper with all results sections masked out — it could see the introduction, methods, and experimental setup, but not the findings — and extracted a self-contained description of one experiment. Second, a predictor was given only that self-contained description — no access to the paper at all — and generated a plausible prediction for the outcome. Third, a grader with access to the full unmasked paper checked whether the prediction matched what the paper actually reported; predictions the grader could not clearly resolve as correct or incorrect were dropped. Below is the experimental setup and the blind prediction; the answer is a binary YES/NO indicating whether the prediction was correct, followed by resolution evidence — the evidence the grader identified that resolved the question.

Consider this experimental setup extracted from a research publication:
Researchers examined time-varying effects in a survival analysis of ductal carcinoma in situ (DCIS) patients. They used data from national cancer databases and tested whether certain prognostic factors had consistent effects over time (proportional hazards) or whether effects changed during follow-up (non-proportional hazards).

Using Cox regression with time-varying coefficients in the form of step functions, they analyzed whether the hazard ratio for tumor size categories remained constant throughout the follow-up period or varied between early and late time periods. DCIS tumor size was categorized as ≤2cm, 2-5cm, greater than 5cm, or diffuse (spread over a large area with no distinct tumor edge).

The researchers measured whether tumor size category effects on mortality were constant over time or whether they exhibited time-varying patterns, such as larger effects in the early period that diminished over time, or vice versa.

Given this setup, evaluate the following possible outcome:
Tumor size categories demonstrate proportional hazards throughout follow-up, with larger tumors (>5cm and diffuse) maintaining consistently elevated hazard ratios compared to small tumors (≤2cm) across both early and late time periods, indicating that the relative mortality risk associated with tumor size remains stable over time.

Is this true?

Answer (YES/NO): YES